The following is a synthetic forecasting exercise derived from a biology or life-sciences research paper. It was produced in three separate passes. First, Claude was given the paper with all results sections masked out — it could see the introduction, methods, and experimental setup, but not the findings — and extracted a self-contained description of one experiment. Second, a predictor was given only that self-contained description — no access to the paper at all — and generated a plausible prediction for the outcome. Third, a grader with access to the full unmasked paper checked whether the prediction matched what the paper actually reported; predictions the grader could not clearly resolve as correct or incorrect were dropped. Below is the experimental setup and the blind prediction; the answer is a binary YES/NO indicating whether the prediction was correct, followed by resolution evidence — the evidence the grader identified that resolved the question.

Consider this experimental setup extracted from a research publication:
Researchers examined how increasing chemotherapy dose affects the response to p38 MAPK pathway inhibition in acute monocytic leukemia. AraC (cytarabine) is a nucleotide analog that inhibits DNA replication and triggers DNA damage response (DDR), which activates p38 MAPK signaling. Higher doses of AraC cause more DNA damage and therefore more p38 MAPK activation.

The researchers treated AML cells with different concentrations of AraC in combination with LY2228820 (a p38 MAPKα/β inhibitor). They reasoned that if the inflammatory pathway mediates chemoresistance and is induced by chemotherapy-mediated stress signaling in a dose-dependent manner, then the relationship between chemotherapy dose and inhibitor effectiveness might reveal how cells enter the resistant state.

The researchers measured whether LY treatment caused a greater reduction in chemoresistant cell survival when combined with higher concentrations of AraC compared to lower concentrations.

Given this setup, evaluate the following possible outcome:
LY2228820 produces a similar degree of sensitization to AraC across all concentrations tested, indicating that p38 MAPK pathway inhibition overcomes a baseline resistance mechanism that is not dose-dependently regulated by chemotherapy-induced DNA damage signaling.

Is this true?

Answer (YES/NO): NO